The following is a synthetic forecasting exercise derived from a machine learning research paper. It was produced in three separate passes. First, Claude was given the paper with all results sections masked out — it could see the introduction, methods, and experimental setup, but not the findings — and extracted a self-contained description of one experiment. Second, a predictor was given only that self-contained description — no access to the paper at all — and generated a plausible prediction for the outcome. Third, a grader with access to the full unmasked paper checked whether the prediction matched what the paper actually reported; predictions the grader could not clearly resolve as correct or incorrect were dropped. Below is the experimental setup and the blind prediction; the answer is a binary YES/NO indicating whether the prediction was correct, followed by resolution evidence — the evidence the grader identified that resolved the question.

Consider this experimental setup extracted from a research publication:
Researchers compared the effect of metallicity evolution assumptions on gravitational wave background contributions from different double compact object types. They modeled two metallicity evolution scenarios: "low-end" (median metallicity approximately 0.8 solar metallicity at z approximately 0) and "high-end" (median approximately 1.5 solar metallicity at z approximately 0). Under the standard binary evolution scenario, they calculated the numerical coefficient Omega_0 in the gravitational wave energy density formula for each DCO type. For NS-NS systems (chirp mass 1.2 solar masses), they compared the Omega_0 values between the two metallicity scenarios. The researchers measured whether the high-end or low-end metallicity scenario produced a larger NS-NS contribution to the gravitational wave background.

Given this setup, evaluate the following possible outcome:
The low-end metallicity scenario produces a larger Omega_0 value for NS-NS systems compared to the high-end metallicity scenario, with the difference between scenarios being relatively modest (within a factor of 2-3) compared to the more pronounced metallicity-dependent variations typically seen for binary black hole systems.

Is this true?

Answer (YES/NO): NO